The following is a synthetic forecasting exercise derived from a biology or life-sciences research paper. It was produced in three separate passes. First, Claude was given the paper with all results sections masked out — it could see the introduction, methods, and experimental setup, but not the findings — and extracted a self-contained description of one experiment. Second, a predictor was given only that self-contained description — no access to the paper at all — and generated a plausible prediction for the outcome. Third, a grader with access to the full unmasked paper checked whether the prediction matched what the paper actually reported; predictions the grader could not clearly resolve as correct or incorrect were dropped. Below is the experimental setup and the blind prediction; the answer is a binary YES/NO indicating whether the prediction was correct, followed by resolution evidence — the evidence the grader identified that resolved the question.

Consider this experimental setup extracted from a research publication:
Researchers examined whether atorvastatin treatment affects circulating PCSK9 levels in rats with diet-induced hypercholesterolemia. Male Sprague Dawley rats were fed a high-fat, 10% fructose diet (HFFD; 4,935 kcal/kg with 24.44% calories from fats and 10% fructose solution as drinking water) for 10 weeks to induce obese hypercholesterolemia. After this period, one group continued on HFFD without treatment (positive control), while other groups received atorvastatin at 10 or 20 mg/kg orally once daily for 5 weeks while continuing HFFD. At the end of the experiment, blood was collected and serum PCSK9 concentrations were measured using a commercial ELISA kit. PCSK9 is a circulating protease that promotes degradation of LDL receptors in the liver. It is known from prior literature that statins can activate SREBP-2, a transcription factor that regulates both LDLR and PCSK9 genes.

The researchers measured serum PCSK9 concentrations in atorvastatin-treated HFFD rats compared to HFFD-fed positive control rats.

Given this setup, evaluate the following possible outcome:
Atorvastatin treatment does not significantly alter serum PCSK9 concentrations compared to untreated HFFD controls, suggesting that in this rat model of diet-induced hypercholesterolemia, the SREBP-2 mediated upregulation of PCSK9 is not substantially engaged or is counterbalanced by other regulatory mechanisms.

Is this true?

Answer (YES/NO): YES